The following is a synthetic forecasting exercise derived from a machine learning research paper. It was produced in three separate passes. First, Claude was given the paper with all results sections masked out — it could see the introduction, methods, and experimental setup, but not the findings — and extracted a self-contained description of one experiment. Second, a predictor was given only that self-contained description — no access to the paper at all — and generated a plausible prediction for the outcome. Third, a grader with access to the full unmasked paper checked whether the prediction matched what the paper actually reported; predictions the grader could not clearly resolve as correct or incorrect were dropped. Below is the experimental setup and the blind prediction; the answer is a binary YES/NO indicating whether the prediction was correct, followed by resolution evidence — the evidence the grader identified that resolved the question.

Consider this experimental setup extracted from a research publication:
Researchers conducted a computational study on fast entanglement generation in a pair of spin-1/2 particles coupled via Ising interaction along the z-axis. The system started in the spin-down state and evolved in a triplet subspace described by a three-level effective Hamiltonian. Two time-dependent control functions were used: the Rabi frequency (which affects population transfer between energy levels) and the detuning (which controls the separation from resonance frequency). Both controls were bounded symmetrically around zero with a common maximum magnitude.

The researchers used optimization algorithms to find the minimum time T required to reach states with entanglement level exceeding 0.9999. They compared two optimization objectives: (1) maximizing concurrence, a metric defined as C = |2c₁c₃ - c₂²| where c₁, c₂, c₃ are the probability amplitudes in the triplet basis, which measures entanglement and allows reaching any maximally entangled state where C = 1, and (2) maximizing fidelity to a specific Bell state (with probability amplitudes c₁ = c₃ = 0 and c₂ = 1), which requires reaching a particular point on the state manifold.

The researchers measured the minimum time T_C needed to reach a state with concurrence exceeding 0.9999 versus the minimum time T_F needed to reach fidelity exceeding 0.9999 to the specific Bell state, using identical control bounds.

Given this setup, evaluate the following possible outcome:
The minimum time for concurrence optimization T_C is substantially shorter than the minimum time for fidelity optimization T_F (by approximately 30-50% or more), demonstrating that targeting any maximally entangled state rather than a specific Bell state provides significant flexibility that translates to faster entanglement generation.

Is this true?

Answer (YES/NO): NO